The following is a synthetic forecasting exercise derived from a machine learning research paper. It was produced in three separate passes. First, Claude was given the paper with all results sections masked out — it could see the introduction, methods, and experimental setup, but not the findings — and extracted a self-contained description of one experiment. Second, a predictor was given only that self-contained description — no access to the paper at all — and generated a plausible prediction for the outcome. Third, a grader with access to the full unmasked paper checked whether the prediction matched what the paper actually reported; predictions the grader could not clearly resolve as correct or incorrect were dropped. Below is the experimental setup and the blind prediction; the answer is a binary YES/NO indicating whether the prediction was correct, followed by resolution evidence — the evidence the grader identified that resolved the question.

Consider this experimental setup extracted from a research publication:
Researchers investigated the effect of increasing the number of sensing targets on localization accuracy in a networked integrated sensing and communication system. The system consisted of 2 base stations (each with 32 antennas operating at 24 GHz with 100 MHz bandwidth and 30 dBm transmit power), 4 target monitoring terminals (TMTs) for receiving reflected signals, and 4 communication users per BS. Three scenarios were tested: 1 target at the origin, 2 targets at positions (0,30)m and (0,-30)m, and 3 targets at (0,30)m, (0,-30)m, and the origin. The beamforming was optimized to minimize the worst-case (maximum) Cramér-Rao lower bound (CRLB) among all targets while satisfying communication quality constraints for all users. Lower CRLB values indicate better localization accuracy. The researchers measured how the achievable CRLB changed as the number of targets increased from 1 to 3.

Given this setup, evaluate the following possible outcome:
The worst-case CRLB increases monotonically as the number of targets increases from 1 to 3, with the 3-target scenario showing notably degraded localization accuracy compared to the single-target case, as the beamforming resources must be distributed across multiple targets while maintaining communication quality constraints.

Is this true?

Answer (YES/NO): YES